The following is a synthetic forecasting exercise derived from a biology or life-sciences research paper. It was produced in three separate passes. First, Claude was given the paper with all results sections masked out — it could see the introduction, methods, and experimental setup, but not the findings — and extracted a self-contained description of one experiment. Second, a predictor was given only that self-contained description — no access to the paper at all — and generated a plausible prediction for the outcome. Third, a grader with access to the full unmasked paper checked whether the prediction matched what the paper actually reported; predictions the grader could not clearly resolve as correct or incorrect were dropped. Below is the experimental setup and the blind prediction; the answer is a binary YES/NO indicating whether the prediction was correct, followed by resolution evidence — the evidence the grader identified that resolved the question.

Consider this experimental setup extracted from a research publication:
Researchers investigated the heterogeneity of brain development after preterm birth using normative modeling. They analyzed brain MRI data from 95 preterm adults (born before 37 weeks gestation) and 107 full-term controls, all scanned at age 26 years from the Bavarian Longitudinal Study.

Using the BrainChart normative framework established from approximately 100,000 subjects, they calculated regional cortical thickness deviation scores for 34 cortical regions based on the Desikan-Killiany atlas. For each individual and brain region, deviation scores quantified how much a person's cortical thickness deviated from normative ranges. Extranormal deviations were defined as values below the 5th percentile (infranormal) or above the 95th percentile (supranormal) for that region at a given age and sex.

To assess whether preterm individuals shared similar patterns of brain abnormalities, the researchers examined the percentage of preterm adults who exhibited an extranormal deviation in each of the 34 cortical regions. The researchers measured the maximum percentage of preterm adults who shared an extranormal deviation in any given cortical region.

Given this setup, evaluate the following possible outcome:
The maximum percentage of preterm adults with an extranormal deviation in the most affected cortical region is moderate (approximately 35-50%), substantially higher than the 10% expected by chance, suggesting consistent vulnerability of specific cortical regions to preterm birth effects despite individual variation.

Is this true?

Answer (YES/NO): NO